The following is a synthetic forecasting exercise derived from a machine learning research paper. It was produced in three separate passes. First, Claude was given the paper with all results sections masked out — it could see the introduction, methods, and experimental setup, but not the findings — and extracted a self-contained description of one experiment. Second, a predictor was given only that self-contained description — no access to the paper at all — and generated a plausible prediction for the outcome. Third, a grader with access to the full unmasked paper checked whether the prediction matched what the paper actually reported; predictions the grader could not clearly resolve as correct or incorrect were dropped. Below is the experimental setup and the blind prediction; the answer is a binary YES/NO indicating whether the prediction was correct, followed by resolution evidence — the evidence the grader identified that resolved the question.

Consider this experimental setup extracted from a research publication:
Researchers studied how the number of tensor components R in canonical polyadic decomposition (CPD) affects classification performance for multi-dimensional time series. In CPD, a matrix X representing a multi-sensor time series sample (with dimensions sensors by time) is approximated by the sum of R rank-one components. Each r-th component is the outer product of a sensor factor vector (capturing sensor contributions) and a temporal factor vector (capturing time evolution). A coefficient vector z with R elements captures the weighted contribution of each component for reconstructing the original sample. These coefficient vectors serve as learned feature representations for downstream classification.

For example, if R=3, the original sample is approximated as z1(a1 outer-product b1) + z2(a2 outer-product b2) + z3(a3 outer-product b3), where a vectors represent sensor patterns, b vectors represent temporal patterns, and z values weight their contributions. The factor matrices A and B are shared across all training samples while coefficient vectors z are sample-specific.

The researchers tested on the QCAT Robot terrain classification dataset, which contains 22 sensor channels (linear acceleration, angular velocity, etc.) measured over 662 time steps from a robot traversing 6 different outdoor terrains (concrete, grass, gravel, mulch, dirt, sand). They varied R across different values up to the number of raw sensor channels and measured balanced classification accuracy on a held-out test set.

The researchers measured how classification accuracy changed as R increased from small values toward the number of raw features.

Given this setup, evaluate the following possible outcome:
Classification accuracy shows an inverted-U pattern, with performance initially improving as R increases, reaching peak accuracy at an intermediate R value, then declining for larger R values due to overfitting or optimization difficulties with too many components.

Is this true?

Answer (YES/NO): YES